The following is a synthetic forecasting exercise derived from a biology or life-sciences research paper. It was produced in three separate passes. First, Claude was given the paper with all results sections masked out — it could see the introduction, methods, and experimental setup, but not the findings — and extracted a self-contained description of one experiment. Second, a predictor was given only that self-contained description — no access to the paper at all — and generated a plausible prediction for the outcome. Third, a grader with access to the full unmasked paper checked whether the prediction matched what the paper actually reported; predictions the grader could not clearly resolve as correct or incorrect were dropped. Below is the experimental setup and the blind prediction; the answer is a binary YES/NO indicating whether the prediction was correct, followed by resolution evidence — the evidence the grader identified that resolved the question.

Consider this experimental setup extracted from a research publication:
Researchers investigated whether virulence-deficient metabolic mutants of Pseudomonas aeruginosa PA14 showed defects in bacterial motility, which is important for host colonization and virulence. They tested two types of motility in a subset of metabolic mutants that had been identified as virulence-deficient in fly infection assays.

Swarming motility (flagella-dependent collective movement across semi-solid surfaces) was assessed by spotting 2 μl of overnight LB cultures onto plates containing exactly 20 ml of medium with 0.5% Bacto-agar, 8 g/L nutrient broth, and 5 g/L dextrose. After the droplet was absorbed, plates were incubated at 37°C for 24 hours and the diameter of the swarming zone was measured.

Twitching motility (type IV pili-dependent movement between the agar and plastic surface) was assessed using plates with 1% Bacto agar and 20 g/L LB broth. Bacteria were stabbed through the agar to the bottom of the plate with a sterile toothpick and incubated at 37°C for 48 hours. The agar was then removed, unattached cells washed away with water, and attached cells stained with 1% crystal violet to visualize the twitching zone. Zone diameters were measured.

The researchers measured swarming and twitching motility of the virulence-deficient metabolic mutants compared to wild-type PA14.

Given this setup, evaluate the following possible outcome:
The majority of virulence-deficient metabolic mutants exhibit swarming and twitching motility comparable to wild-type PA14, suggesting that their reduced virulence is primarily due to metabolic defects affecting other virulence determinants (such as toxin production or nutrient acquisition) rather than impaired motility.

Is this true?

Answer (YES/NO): NO